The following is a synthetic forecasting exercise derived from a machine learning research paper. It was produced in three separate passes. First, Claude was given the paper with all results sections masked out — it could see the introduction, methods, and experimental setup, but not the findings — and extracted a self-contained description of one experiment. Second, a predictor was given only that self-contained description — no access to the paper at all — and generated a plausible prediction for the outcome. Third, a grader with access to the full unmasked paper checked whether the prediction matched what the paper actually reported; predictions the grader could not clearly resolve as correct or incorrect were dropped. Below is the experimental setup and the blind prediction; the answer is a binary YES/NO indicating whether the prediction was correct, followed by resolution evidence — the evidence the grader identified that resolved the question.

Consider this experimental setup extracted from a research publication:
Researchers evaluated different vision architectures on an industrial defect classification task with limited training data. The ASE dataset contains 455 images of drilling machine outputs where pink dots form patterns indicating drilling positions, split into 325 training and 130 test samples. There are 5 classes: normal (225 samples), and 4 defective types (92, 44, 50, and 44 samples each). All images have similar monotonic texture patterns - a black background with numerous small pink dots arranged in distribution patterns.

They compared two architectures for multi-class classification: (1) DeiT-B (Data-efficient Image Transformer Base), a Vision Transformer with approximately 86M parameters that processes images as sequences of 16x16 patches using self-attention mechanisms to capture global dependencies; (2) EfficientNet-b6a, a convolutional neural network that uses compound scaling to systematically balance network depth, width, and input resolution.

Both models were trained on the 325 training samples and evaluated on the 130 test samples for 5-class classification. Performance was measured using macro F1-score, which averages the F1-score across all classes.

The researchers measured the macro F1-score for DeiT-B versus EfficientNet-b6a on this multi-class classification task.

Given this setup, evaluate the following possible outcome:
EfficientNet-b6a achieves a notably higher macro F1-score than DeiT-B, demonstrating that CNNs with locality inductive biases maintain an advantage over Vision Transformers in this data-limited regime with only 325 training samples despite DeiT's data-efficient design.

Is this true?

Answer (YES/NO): YES